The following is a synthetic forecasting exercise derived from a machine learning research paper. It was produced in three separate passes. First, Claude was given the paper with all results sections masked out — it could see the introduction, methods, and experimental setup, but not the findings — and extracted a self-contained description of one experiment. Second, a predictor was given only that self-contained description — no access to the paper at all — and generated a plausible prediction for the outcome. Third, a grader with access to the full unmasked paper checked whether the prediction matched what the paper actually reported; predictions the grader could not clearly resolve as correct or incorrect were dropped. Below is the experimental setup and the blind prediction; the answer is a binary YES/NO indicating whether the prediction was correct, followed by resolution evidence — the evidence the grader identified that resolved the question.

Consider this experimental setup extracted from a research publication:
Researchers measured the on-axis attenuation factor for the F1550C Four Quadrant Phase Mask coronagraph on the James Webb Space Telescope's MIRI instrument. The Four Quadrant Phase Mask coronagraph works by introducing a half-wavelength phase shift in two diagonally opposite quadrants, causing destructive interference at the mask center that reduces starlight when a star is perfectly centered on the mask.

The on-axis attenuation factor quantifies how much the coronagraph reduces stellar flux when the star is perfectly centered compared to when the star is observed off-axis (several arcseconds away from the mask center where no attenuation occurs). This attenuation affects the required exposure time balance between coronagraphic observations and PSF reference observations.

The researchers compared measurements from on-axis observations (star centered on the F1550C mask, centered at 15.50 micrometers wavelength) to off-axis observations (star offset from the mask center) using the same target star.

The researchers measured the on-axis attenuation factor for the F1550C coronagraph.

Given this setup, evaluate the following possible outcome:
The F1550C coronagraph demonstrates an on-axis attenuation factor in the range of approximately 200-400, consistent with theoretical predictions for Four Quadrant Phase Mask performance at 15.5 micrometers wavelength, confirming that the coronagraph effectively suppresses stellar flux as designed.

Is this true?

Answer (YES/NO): YES